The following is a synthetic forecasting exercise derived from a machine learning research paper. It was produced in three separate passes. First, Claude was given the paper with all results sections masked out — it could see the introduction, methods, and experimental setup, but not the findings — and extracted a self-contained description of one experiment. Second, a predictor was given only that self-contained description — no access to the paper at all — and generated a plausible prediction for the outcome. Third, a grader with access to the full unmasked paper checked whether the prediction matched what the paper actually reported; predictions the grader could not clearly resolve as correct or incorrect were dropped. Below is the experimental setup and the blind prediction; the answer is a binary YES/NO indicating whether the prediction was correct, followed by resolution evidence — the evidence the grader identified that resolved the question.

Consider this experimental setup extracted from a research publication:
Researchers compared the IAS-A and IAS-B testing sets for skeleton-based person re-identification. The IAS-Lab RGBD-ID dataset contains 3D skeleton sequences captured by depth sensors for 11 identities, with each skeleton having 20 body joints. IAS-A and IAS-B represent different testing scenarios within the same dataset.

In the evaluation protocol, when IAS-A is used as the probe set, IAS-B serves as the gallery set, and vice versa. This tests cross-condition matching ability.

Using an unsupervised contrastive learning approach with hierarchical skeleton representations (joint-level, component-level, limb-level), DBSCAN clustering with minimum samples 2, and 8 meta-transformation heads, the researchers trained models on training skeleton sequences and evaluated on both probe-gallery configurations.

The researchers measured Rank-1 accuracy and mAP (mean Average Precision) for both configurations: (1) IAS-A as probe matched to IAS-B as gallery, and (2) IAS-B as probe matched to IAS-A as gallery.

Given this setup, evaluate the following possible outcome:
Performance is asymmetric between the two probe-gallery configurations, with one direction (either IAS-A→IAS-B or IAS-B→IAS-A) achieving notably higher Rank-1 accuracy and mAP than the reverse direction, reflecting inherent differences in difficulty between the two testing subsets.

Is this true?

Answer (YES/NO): NO